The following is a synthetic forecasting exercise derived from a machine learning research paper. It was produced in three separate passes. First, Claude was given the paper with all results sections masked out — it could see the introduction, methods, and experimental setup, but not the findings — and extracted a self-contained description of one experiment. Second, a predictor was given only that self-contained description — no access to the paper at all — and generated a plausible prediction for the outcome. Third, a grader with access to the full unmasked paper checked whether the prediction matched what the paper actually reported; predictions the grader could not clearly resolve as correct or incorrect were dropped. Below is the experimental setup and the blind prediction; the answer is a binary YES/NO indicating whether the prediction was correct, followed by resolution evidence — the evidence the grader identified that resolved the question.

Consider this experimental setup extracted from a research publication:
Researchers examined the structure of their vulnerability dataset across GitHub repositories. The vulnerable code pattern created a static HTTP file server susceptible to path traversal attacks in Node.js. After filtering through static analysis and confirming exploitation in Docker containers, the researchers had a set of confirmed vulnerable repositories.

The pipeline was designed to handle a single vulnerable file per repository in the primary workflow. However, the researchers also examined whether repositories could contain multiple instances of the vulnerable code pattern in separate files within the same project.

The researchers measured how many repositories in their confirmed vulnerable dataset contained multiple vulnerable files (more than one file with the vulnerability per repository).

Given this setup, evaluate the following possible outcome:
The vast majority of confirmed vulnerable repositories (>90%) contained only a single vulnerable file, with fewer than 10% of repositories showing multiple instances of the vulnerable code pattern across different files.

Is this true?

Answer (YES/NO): YES